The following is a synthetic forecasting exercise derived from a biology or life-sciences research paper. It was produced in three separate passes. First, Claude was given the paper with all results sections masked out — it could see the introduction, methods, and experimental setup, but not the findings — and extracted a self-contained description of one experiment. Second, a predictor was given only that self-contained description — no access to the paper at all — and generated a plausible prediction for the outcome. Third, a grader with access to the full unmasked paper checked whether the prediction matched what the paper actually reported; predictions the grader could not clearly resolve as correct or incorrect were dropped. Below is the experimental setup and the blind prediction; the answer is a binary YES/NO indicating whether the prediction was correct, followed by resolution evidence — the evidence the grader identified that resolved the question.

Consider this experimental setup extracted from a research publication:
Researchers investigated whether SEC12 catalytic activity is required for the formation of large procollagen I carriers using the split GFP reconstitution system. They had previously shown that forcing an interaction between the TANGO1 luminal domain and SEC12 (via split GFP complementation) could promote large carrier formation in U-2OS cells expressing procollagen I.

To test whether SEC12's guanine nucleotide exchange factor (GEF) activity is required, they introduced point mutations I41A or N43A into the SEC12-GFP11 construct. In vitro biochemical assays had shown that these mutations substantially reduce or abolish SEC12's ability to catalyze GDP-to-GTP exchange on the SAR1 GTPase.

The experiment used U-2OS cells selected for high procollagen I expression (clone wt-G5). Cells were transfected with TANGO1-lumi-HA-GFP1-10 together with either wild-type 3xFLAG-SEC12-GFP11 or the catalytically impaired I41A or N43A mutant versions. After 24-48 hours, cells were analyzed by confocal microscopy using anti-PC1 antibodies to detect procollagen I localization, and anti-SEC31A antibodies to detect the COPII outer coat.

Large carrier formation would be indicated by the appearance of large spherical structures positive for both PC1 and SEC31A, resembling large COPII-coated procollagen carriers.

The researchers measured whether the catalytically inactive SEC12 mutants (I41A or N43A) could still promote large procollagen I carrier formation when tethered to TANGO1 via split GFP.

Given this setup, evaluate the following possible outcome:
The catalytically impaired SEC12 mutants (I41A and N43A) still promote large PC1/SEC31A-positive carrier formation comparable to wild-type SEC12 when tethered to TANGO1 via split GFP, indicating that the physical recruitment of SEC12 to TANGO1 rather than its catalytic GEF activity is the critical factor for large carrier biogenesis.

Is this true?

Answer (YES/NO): NO